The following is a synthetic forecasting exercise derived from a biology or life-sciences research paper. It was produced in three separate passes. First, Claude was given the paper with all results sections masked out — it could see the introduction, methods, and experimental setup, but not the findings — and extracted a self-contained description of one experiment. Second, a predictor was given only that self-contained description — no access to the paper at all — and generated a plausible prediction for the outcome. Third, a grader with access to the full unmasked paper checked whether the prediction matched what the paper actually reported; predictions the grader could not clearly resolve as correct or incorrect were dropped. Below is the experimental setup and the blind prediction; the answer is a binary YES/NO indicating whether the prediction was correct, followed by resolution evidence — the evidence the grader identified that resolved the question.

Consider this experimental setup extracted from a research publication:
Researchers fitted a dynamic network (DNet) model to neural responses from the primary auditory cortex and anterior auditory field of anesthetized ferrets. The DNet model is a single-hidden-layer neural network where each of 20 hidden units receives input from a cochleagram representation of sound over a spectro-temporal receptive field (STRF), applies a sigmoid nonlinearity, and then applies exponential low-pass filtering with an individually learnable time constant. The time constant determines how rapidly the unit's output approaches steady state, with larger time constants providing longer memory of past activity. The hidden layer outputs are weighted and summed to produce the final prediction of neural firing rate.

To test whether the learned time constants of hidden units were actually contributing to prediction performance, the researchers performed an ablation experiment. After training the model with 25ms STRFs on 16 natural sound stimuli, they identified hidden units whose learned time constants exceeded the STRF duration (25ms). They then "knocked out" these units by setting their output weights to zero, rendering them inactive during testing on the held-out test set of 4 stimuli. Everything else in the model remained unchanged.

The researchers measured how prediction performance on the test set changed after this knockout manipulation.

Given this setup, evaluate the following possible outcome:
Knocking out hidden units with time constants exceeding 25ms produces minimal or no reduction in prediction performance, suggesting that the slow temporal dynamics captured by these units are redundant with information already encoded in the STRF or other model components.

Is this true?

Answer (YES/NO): NO